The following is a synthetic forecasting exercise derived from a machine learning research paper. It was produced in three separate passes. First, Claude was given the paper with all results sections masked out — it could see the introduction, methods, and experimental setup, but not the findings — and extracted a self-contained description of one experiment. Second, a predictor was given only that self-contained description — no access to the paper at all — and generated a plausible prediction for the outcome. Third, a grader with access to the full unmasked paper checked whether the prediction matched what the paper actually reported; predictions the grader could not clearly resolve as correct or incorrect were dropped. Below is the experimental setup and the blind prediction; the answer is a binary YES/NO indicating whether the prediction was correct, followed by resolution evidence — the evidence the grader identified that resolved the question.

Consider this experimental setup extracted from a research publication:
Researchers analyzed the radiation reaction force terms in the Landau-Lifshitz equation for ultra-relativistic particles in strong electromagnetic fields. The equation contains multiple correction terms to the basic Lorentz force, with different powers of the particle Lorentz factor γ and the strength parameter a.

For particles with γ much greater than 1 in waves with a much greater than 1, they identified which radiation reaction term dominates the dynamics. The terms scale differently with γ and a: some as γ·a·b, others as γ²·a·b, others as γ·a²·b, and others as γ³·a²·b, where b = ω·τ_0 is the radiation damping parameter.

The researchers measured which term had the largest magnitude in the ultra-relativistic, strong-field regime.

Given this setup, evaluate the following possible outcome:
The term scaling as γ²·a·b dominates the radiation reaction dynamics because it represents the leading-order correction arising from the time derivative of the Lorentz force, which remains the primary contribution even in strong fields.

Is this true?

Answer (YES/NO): NO